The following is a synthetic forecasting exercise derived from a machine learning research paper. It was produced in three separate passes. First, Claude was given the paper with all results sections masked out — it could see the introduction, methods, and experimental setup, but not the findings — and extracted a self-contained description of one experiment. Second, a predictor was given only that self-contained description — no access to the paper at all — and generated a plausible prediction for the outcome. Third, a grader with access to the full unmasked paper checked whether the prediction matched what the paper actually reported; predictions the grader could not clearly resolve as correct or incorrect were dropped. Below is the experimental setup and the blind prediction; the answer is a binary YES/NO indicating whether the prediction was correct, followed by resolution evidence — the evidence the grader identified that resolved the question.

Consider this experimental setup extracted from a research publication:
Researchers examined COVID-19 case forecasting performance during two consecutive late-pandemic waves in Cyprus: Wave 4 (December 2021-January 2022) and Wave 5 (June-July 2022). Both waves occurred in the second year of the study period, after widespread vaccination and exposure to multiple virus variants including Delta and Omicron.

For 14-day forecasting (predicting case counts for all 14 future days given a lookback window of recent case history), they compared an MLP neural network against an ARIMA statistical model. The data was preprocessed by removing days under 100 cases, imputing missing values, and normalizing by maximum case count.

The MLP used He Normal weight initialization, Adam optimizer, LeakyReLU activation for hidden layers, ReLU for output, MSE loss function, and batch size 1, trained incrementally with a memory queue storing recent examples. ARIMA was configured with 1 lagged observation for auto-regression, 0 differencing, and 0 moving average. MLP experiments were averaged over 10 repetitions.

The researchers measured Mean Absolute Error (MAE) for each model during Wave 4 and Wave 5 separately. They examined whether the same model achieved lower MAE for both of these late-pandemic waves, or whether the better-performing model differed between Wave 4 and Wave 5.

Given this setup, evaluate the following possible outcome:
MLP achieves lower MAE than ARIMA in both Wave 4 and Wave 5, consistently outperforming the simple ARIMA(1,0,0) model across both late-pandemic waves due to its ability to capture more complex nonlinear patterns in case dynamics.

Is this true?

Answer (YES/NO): NO